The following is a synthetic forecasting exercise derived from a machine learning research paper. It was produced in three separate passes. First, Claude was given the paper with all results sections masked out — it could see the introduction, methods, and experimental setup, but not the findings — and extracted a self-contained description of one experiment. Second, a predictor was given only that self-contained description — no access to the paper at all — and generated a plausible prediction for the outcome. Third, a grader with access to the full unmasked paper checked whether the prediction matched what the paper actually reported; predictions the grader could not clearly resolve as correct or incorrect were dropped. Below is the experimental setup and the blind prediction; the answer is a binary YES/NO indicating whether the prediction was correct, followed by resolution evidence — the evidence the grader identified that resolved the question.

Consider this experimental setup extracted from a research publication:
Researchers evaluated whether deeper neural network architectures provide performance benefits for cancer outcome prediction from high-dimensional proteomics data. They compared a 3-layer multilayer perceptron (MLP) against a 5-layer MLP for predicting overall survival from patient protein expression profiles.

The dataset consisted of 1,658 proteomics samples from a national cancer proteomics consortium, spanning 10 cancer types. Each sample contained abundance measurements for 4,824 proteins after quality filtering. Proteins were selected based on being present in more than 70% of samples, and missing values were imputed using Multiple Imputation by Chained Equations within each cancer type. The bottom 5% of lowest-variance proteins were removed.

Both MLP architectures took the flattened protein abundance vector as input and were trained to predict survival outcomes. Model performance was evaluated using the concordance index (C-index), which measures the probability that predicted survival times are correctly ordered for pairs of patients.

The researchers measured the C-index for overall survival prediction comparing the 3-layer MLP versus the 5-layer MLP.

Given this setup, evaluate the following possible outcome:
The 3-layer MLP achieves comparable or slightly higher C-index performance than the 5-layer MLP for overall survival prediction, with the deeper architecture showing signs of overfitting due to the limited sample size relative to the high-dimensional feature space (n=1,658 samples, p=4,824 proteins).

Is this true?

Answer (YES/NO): YES